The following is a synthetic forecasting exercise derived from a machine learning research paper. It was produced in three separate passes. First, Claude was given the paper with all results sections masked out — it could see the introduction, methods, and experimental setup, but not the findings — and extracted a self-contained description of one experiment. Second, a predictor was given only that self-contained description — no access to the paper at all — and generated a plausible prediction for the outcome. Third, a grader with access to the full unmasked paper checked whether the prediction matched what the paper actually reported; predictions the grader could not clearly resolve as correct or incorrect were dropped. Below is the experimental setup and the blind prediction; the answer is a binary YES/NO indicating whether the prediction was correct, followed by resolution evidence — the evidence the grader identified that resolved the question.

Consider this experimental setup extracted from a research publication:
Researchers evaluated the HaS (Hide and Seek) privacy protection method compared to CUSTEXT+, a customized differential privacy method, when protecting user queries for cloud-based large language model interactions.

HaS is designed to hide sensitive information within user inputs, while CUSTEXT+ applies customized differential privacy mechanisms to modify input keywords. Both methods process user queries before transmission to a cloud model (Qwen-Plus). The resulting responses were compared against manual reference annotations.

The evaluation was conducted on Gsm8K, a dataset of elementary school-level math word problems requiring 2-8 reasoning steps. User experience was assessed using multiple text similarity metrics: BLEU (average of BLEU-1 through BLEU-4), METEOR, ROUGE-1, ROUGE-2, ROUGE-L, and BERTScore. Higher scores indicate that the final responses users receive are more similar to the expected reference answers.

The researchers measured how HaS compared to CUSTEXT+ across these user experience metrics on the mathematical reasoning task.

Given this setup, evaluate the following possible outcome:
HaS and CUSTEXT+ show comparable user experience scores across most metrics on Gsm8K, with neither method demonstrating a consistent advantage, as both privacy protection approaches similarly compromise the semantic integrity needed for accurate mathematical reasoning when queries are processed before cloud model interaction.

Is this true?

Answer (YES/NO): NO